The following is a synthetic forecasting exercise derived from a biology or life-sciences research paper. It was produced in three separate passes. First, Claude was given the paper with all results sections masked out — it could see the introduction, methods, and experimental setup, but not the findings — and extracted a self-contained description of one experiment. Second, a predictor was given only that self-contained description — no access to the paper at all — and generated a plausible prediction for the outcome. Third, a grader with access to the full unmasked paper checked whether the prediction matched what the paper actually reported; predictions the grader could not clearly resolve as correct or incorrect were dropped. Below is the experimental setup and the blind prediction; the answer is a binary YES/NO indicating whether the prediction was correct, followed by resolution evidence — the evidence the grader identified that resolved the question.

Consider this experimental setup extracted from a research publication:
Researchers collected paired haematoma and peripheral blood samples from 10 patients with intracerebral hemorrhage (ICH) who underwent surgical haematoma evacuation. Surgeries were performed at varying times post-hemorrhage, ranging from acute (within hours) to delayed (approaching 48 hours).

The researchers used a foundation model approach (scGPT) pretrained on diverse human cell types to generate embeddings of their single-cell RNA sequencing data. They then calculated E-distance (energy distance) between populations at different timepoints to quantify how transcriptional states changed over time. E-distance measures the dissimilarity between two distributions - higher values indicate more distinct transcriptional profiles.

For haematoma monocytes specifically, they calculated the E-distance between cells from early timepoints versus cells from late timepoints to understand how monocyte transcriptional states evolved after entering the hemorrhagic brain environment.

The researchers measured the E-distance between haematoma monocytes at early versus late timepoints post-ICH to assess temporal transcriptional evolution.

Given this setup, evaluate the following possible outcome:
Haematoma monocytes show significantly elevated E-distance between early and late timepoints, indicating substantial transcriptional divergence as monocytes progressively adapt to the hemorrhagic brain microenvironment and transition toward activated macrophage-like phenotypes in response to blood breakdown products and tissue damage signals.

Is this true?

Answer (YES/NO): NO